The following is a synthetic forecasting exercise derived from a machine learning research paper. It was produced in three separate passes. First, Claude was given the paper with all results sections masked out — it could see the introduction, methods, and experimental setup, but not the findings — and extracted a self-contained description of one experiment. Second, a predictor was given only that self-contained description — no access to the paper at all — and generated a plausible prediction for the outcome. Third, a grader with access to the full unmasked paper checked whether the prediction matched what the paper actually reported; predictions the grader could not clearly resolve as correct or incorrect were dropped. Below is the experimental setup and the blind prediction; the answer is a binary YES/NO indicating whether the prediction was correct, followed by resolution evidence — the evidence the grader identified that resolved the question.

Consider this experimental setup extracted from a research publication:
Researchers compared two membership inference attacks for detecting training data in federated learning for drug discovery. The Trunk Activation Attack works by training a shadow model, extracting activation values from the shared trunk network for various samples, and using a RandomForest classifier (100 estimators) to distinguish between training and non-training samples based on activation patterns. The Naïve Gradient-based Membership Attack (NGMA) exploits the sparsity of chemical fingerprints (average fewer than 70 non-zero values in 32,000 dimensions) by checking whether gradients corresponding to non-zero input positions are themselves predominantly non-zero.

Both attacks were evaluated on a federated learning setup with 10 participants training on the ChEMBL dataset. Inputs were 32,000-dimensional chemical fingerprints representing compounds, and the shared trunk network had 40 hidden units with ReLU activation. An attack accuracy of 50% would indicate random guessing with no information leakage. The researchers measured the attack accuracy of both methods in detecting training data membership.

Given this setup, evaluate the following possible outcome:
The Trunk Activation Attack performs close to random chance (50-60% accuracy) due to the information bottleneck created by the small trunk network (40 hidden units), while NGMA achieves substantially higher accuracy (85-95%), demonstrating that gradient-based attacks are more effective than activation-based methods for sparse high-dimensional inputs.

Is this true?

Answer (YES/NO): NO